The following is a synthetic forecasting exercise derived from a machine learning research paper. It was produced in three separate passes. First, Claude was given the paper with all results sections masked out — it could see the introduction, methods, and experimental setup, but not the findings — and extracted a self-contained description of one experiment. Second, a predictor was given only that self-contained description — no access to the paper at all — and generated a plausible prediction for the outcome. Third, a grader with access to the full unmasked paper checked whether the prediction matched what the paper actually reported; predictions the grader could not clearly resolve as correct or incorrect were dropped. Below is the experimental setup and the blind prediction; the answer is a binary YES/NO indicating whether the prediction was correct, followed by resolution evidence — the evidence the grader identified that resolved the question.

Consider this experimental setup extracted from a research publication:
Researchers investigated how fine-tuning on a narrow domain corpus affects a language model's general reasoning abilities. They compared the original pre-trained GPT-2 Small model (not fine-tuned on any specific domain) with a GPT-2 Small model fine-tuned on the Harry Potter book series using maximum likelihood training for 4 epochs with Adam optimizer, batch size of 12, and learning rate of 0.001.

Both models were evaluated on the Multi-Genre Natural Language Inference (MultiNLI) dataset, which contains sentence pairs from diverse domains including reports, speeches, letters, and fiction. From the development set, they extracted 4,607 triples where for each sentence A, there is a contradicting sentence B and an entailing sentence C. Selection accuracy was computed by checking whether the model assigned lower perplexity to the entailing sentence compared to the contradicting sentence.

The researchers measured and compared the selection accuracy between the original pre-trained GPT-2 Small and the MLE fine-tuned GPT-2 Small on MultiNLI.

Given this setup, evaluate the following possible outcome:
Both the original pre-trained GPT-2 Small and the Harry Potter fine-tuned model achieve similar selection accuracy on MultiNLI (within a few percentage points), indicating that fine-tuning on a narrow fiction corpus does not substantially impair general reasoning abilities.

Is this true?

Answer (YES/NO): NO